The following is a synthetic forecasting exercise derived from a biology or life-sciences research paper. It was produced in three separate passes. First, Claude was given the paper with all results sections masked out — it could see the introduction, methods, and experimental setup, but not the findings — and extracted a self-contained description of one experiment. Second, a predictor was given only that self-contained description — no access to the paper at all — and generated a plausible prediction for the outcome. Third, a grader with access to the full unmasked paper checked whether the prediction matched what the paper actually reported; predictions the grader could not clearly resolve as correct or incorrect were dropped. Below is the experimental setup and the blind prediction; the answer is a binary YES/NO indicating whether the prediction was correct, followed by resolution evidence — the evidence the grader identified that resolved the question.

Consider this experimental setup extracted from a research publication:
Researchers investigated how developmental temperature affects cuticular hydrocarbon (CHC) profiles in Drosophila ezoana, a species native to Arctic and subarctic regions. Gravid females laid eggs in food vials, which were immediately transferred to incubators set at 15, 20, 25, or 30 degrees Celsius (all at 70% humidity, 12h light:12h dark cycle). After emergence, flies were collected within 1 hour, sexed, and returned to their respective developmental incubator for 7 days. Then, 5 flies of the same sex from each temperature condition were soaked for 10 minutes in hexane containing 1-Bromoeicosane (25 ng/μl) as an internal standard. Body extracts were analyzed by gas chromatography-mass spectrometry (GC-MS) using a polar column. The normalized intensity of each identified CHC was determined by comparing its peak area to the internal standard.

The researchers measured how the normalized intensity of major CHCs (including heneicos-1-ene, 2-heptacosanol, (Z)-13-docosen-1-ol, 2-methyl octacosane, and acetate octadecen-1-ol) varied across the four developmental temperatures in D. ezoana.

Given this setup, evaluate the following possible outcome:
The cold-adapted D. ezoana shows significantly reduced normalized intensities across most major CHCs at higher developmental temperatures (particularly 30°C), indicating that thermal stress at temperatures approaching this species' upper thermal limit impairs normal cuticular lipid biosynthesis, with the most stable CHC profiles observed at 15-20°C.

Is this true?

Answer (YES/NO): YES